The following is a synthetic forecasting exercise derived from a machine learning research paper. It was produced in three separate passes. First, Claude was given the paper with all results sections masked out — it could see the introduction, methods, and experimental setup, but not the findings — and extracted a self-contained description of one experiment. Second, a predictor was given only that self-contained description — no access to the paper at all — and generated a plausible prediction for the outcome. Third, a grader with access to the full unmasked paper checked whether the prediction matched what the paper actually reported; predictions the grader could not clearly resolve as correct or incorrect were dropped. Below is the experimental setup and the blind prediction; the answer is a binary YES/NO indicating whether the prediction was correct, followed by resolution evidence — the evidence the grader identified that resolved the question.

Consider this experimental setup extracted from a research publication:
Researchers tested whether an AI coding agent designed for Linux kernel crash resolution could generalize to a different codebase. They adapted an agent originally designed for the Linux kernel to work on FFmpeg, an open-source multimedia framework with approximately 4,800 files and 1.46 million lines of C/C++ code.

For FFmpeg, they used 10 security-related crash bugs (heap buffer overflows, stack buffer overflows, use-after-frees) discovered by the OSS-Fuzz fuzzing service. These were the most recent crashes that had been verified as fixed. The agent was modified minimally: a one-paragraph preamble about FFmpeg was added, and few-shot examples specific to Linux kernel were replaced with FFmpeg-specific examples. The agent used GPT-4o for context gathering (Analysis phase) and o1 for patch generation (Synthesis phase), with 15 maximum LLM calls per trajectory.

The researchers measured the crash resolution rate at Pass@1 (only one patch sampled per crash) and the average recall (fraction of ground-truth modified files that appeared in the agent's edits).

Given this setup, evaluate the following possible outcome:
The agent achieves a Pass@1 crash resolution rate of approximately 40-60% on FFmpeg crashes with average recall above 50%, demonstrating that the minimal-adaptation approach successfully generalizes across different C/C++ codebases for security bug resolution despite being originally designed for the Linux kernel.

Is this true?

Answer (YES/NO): NO